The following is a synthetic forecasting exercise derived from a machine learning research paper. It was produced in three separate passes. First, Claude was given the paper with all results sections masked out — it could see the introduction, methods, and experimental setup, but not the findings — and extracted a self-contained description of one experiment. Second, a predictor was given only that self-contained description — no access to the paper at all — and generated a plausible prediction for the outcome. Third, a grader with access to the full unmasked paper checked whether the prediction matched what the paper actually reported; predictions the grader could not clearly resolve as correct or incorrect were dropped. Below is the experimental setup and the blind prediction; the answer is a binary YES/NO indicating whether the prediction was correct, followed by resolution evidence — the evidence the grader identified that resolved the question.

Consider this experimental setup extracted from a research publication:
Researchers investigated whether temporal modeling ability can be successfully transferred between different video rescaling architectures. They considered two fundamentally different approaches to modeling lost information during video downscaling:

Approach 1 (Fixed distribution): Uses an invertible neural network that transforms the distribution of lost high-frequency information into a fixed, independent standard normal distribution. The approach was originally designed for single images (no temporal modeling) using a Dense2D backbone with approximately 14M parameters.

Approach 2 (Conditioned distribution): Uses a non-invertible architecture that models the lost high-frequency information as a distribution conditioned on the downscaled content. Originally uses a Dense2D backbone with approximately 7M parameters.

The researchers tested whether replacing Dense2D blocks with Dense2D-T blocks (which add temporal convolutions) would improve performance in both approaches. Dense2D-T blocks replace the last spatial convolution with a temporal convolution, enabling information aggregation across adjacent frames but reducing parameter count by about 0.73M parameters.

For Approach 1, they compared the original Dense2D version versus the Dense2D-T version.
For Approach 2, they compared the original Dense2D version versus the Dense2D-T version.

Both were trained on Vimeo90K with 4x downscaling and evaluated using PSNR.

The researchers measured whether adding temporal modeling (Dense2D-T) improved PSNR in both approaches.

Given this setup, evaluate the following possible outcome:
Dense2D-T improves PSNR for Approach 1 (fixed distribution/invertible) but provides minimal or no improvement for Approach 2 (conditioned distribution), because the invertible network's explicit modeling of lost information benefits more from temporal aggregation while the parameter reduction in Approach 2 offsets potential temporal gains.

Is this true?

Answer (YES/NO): NO